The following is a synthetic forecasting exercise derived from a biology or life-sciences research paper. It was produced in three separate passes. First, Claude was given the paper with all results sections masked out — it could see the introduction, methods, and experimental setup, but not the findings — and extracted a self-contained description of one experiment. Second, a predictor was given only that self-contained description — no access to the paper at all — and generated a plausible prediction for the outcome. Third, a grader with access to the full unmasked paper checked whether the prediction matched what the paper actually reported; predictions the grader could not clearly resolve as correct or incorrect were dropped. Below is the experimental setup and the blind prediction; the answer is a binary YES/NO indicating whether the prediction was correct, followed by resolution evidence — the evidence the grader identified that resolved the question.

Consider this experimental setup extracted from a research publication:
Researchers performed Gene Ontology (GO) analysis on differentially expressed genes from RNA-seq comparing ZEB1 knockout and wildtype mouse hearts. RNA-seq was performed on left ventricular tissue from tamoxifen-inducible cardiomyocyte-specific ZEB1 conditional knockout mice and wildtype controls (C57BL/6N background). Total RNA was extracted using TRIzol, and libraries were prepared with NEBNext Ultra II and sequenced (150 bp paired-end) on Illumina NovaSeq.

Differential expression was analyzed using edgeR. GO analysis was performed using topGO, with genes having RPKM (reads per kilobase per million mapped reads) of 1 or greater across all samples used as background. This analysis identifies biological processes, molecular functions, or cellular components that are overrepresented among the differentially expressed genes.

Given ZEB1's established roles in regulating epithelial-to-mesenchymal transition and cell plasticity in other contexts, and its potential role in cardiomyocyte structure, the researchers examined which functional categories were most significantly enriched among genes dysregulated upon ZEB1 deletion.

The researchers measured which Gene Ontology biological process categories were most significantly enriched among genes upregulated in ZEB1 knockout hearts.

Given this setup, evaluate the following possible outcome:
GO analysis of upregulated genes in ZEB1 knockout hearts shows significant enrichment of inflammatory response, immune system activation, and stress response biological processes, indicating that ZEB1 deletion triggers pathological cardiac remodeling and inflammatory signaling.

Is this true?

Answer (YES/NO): NO